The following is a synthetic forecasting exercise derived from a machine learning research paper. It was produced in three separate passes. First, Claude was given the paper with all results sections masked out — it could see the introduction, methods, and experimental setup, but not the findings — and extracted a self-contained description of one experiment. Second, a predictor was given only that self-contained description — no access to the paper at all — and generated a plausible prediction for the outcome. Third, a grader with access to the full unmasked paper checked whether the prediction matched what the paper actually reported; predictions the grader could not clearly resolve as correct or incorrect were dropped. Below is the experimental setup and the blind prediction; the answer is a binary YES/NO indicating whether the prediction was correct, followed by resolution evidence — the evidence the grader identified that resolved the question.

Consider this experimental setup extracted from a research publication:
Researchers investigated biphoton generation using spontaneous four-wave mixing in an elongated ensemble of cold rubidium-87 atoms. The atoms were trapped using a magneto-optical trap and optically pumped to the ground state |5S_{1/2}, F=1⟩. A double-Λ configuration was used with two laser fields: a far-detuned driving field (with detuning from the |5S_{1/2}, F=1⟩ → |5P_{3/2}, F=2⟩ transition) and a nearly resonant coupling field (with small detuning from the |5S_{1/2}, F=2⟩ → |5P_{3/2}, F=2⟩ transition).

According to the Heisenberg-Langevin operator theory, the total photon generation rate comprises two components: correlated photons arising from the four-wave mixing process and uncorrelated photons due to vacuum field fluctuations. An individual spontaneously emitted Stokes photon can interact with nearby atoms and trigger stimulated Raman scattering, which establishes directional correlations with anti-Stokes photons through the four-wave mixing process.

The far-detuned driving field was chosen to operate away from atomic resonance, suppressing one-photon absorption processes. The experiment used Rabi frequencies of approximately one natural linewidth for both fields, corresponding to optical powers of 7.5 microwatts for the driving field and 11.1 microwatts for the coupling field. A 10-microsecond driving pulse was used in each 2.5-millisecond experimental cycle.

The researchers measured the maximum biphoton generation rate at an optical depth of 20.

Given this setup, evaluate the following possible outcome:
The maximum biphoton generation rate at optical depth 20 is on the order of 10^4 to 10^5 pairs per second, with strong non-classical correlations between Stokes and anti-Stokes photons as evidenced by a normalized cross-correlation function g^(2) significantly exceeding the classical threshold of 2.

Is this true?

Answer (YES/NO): NO